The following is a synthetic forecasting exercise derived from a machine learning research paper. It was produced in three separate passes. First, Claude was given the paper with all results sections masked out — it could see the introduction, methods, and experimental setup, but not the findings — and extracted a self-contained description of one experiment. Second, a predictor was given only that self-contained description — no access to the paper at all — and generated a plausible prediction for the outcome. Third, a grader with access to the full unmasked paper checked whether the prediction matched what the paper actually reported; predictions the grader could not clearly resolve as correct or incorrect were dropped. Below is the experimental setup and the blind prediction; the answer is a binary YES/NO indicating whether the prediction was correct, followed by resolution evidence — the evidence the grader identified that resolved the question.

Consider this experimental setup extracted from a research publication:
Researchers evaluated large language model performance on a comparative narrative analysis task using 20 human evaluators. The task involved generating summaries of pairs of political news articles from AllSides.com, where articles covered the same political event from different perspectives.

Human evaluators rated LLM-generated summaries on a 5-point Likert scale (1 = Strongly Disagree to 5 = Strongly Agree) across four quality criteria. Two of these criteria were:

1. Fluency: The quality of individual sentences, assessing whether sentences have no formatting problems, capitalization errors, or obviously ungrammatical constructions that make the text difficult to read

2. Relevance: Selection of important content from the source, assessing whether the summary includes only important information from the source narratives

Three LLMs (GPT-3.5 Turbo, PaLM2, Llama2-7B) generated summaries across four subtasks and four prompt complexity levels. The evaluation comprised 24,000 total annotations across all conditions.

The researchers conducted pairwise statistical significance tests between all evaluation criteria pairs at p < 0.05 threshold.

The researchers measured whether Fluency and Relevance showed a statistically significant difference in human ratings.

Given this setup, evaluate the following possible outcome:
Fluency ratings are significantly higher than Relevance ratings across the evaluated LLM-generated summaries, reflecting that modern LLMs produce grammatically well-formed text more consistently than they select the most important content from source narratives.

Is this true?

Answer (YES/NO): NO